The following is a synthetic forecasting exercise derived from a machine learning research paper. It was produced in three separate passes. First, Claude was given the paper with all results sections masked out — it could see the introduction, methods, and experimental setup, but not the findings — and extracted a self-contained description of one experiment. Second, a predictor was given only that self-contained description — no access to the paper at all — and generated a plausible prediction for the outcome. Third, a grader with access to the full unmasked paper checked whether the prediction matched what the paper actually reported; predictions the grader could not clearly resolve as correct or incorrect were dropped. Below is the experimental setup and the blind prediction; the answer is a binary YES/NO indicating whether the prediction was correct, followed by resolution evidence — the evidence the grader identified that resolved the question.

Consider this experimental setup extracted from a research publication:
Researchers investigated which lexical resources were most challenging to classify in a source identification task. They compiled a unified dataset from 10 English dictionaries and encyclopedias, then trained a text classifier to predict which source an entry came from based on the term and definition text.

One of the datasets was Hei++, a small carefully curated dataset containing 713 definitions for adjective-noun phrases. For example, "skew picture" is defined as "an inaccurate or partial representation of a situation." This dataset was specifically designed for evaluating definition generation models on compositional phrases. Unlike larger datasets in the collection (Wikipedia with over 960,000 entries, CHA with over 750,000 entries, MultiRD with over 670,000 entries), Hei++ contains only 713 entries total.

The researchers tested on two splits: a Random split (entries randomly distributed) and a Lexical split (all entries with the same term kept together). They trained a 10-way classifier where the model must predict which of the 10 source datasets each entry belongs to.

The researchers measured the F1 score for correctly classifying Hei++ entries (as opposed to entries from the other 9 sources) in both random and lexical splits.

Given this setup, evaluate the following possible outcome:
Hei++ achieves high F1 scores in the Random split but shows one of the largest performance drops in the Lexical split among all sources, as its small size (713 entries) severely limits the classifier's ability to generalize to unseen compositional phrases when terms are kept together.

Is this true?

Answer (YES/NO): NO